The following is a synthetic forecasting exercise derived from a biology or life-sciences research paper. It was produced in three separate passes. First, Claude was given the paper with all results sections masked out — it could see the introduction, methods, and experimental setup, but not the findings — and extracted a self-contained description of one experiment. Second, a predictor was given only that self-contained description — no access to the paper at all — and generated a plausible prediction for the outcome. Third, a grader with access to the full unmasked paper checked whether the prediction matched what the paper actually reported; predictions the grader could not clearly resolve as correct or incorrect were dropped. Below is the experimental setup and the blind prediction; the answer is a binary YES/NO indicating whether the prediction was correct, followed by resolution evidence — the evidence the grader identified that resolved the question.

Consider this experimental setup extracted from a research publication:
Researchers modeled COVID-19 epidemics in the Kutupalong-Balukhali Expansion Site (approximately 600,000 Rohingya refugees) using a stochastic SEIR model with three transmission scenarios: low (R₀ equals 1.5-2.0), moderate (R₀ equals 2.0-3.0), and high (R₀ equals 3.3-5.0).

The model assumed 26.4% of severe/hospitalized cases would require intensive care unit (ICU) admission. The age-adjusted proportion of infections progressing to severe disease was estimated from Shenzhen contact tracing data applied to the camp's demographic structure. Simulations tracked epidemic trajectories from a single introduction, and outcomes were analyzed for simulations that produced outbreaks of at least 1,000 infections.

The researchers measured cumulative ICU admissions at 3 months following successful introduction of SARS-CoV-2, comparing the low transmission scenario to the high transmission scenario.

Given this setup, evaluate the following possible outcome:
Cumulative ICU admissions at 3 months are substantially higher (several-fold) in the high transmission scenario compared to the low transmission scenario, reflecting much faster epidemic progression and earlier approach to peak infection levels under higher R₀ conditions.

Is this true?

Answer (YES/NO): YES